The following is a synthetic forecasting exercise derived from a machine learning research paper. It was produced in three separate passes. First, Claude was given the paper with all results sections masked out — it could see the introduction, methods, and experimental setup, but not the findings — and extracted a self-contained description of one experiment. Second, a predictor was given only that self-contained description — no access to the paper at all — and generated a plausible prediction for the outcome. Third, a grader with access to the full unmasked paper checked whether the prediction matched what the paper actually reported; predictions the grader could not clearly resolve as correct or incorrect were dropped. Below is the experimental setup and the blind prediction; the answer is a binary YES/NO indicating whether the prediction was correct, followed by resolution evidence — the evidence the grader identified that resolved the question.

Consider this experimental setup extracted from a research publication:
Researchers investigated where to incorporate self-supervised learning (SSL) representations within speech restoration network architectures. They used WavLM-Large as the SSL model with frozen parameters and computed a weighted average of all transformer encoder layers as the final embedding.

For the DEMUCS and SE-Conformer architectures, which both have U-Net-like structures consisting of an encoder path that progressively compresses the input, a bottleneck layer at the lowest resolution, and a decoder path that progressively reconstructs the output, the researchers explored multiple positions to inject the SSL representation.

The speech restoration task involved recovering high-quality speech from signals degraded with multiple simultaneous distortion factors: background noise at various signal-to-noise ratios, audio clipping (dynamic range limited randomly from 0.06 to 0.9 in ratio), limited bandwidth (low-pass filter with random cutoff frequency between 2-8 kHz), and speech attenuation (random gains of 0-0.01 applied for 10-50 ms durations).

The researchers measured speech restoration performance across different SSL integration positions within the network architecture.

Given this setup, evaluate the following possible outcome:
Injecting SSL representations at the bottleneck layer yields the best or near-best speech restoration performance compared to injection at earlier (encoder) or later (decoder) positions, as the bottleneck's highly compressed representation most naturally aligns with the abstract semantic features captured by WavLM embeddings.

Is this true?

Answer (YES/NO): NO